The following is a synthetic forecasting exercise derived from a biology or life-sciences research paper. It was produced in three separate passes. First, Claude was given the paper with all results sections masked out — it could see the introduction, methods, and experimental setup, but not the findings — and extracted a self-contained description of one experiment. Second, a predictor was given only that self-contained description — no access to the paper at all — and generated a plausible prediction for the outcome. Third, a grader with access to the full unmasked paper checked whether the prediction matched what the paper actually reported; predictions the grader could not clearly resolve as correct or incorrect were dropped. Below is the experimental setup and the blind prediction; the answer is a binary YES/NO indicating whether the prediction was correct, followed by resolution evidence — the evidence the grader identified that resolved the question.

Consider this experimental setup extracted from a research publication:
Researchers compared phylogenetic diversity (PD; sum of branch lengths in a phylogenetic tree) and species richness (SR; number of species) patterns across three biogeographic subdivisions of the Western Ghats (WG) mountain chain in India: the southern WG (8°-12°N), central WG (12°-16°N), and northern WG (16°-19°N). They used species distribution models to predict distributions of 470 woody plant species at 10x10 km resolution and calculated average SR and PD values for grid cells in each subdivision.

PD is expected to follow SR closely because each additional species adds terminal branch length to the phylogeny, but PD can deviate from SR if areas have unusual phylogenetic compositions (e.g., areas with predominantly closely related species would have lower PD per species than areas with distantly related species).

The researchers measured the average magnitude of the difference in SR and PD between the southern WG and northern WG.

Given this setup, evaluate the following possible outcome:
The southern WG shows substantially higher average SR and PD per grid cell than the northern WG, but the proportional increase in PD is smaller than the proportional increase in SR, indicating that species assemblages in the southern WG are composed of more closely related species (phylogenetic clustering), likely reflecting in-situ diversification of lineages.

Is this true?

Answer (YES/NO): NO